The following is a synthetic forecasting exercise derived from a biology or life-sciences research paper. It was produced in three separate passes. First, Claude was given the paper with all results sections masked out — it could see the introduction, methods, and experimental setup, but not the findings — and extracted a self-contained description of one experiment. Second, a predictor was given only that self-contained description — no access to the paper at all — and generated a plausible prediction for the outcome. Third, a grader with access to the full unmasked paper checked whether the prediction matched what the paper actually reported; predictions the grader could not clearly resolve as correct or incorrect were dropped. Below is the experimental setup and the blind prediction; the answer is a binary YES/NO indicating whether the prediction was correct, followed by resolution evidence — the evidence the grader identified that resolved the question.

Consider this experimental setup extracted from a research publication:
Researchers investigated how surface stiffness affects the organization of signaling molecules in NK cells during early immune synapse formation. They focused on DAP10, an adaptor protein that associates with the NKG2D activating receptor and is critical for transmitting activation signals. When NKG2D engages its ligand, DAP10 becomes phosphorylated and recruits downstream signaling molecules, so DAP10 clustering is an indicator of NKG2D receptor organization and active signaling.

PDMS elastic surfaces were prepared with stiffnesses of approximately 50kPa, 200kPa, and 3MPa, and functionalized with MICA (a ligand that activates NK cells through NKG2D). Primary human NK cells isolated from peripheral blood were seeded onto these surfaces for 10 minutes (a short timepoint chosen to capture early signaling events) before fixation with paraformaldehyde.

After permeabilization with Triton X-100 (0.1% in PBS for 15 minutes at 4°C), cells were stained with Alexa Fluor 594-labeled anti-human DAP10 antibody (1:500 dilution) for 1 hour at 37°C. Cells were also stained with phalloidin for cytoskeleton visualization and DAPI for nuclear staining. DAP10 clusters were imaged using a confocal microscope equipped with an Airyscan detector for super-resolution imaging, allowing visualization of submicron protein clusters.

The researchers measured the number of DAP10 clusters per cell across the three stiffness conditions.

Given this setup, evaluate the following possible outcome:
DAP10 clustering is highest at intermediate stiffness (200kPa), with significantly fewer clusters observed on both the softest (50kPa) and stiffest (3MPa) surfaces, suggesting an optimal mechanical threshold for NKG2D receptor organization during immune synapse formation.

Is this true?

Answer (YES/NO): YES